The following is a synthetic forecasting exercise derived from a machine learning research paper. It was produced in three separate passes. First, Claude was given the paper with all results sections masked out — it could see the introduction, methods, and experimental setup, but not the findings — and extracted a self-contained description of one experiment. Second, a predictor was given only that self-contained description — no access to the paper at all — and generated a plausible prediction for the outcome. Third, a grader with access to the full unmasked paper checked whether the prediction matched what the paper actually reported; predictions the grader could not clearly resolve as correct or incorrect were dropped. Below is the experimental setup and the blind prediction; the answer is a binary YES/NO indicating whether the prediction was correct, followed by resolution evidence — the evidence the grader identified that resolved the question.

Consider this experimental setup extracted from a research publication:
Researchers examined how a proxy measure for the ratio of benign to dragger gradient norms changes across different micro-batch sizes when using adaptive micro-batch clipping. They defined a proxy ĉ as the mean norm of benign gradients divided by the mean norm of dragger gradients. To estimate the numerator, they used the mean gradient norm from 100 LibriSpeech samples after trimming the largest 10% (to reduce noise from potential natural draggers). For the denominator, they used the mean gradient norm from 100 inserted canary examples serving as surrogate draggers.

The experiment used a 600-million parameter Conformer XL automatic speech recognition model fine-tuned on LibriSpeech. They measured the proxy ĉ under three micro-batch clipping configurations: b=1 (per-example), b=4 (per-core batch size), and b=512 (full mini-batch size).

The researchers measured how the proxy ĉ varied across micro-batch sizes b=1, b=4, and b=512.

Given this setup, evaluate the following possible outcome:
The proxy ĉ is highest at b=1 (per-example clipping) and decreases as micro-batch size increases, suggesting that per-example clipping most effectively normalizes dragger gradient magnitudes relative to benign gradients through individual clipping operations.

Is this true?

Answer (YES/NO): YES